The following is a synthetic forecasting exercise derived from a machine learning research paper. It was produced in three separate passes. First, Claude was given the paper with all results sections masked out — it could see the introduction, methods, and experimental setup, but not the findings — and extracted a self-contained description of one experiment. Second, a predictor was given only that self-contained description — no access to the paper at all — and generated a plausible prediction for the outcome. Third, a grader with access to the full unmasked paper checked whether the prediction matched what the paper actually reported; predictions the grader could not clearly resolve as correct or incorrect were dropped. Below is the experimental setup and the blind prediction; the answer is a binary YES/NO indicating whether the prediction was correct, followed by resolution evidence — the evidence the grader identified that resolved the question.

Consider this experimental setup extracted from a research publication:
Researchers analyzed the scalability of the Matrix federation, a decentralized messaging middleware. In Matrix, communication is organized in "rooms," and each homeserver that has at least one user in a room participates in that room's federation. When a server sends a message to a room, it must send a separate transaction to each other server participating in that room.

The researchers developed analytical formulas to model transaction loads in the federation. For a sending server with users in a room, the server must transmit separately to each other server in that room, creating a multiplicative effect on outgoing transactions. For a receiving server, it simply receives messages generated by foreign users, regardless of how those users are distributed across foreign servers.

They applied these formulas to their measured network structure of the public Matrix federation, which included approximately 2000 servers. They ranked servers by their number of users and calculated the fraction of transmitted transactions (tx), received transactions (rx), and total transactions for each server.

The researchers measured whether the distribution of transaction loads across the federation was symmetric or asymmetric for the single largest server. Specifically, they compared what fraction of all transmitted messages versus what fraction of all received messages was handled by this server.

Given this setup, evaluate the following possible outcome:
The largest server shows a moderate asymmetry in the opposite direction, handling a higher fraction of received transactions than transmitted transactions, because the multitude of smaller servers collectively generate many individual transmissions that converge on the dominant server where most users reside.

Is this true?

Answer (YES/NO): NO